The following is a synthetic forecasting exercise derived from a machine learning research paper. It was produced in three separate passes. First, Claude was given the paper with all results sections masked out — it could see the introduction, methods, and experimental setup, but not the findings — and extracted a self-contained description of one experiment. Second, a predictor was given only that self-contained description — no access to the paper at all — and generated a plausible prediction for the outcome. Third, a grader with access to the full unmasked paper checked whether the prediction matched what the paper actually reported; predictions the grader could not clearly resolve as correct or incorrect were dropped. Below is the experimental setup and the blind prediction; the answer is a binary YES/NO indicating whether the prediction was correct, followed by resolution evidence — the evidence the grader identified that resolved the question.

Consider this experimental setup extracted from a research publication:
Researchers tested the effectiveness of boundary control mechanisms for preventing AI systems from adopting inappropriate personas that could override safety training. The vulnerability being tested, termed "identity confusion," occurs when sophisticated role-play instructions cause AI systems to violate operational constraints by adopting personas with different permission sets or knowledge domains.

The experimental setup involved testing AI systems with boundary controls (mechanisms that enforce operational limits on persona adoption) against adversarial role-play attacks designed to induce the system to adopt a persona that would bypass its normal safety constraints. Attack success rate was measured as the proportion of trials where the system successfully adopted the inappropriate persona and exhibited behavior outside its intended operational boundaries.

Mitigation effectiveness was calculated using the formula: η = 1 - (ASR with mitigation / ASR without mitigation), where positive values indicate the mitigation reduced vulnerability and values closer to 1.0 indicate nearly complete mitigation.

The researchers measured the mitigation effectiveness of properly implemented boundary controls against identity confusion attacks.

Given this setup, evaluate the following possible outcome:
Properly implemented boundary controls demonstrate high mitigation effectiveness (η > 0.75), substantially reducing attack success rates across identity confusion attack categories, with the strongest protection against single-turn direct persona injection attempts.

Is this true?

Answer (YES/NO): YES